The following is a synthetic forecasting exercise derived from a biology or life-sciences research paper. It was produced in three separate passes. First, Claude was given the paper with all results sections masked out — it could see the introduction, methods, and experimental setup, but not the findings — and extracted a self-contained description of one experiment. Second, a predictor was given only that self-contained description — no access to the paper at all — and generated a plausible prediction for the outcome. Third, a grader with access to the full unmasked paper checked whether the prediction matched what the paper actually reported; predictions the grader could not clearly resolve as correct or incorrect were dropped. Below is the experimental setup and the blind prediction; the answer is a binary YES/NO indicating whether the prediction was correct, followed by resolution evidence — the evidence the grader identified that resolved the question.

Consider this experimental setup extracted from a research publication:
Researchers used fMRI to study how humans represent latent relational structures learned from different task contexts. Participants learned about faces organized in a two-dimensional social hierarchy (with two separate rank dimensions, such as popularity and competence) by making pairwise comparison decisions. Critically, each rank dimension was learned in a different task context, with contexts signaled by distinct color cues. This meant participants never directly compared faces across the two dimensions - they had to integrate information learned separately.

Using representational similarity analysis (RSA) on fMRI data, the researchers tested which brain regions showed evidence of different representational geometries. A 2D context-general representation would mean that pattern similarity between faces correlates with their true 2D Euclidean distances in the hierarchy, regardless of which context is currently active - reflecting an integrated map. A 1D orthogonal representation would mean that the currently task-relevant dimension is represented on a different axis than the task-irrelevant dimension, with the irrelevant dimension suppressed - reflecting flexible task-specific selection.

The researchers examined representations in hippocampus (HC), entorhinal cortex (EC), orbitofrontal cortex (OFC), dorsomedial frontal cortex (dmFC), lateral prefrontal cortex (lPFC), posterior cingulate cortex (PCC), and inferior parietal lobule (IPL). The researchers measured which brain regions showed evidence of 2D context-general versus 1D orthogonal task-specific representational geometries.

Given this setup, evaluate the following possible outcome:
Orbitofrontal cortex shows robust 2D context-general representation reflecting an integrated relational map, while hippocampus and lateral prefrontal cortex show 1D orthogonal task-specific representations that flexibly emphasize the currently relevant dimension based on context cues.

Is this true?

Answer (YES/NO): NO